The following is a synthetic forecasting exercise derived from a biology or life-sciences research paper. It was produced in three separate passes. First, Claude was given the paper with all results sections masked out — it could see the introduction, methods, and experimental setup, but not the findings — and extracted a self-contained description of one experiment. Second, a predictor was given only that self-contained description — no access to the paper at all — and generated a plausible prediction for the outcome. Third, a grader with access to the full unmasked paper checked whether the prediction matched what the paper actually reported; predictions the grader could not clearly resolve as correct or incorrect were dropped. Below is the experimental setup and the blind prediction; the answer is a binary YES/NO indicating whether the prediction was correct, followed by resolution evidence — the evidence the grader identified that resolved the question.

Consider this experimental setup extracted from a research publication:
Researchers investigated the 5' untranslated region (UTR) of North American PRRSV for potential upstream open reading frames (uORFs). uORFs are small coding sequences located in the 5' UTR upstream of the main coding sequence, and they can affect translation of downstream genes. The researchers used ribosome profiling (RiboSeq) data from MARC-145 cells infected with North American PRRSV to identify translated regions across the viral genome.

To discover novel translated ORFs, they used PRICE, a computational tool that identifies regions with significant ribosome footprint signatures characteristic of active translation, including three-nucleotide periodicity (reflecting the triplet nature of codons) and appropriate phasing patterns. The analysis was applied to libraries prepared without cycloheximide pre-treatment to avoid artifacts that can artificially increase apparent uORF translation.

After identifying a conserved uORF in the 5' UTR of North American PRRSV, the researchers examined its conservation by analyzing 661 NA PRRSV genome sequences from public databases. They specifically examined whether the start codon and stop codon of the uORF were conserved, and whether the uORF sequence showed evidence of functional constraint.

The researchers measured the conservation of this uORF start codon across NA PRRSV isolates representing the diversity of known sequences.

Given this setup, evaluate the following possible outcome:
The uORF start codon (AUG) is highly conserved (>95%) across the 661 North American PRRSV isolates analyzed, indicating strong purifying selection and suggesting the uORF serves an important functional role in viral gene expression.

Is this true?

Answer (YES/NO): YES